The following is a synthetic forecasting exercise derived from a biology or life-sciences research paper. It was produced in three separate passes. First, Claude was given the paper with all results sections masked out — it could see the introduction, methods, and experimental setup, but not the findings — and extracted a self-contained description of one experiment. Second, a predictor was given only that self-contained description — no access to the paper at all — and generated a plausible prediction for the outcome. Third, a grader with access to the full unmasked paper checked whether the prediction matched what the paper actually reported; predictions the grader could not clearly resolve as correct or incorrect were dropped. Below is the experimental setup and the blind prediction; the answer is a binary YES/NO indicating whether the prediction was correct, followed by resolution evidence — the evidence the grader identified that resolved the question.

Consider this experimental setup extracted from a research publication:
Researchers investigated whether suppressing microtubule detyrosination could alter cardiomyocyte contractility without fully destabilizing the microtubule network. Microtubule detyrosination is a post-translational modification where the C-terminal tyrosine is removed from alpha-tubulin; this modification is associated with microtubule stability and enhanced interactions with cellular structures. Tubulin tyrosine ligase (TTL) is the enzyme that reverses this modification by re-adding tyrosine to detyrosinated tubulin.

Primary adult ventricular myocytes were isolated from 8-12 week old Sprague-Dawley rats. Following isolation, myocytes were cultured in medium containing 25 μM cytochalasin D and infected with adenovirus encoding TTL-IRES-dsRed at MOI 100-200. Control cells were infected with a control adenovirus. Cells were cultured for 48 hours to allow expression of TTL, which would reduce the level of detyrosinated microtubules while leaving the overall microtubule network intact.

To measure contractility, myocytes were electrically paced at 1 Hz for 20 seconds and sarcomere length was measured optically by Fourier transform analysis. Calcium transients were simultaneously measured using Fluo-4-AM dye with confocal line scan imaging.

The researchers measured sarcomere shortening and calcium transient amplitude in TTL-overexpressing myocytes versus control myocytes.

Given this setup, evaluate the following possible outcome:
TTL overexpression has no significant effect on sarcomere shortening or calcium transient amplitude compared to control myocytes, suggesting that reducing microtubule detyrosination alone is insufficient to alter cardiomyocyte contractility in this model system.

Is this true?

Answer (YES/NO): NO